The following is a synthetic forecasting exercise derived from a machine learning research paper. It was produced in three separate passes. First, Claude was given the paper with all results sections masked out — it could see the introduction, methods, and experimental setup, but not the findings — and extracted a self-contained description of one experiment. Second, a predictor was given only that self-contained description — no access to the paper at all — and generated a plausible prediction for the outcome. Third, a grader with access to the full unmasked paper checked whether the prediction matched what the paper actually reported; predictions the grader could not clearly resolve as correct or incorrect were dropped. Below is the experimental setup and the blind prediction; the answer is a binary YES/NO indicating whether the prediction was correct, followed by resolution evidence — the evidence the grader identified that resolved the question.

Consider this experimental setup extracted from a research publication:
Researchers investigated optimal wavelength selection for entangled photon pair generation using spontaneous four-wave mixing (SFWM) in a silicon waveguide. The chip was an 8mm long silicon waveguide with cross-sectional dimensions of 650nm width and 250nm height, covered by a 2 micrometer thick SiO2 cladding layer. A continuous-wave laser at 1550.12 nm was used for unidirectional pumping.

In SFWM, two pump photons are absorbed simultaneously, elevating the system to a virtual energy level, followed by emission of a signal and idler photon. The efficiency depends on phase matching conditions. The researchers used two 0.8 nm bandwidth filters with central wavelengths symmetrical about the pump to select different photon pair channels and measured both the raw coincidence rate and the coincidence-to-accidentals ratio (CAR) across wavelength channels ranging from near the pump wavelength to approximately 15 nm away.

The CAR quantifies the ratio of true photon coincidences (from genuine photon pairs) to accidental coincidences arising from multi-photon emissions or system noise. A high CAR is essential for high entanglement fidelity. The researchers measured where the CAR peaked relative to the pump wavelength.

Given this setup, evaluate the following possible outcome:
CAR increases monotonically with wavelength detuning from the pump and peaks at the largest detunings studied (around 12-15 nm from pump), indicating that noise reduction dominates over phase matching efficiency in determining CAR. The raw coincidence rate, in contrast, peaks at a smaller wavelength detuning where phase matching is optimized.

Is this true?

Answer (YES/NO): NO